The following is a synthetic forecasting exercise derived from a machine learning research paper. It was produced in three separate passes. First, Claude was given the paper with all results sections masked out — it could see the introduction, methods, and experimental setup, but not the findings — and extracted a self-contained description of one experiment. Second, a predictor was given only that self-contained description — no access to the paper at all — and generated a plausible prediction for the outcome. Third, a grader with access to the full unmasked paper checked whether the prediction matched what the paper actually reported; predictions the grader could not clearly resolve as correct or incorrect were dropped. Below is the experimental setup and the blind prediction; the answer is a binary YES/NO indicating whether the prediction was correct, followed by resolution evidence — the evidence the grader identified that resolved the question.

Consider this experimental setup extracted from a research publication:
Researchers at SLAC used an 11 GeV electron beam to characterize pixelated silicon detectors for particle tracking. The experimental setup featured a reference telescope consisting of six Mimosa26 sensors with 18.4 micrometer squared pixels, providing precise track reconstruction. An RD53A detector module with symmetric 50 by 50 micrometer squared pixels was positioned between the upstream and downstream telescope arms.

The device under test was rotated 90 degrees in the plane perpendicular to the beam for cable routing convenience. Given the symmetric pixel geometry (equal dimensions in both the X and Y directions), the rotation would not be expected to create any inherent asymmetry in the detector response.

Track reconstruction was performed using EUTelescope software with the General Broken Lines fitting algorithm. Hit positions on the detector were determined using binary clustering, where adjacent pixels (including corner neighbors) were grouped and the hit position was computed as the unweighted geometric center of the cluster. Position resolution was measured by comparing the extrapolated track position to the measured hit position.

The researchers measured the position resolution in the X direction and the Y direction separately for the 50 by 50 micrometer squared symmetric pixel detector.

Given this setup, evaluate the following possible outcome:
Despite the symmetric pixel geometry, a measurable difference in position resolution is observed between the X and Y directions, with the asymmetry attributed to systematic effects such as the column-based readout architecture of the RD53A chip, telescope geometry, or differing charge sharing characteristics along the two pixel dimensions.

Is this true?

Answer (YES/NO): NO